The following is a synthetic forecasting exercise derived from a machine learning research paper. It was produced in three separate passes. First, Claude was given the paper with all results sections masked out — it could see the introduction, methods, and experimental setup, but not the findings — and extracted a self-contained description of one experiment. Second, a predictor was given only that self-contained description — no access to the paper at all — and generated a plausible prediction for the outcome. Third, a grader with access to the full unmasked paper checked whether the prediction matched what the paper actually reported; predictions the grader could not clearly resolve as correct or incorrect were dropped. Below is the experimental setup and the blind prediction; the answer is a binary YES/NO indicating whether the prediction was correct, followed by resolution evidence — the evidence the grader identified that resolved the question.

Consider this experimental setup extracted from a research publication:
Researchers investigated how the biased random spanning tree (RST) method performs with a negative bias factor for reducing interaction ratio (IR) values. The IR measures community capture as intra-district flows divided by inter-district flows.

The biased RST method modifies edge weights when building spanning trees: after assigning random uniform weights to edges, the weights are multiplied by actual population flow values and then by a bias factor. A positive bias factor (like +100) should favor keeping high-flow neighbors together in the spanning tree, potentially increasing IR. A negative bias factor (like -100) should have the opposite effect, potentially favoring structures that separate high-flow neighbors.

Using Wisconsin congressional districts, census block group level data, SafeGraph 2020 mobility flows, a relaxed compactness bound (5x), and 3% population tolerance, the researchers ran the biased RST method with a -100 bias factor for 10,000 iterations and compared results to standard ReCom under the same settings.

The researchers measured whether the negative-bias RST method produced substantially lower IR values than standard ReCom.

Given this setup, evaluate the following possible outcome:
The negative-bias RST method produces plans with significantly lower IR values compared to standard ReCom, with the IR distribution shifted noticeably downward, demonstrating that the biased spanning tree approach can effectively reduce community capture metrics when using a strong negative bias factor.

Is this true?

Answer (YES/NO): YES